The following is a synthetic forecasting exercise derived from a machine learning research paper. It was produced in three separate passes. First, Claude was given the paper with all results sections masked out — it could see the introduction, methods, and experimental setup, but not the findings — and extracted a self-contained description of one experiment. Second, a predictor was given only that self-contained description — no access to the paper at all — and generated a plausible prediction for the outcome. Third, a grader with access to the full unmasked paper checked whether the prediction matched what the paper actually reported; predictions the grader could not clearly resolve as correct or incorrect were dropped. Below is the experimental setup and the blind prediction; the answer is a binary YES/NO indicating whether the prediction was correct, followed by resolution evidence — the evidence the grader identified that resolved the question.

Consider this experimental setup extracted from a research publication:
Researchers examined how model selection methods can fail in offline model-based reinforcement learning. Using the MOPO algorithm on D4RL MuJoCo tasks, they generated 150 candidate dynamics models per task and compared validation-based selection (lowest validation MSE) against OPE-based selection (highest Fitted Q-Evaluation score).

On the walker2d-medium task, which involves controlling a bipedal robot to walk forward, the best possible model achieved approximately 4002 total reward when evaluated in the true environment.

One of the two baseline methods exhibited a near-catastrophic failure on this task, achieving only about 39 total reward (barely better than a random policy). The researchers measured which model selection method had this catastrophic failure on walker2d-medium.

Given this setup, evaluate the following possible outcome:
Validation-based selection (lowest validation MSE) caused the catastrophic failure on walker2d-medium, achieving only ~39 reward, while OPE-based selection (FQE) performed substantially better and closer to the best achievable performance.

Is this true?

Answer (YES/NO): YES